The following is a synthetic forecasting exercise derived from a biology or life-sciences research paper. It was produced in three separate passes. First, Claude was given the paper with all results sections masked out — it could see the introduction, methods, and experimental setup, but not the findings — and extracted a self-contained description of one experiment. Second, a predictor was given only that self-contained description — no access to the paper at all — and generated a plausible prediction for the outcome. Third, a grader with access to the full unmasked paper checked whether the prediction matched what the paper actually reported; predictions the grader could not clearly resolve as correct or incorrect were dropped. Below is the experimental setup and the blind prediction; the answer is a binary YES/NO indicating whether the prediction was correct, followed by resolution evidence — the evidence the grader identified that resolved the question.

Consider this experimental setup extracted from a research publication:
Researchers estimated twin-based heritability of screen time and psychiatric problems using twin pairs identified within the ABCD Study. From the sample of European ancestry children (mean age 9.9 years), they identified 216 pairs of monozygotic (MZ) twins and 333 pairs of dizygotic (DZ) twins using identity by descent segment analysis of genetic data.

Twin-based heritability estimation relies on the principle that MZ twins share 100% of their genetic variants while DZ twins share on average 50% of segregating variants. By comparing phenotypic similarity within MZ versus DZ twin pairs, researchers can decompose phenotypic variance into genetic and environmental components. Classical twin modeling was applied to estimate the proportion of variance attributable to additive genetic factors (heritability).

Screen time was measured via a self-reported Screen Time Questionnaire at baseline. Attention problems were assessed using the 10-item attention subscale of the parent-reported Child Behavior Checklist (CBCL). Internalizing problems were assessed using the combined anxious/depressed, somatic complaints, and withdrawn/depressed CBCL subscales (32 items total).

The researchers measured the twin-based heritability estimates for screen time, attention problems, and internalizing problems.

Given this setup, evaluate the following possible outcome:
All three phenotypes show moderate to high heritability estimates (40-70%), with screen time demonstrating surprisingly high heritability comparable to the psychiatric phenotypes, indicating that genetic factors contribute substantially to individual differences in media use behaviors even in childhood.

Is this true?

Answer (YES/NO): NO